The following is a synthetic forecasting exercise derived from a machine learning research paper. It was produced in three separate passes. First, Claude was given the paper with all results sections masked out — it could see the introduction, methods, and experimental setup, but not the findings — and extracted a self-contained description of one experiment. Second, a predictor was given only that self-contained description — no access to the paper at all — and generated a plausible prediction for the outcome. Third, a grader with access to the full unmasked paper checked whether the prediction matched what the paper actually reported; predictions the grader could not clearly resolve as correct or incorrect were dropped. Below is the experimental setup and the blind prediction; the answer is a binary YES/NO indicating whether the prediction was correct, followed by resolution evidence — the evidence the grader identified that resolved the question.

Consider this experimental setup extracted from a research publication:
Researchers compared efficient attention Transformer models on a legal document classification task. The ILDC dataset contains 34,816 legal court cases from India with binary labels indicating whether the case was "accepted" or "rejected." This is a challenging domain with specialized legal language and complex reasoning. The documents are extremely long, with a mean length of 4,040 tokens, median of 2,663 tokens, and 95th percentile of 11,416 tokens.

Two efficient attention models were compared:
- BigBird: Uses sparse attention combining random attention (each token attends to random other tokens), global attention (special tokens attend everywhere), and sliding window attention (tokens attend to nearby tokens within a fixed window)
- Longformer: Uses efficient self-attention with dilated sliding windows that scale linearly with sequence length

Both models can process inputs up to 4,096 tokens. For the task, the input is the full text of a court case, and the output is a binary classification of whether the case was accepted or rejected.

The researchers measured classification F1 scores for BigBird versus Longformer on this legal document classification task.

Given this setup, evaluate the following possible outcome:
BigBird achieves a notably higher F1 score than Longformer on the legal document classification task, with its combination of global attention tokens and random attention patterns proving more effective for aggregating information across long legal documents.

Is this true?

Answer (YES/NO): YES